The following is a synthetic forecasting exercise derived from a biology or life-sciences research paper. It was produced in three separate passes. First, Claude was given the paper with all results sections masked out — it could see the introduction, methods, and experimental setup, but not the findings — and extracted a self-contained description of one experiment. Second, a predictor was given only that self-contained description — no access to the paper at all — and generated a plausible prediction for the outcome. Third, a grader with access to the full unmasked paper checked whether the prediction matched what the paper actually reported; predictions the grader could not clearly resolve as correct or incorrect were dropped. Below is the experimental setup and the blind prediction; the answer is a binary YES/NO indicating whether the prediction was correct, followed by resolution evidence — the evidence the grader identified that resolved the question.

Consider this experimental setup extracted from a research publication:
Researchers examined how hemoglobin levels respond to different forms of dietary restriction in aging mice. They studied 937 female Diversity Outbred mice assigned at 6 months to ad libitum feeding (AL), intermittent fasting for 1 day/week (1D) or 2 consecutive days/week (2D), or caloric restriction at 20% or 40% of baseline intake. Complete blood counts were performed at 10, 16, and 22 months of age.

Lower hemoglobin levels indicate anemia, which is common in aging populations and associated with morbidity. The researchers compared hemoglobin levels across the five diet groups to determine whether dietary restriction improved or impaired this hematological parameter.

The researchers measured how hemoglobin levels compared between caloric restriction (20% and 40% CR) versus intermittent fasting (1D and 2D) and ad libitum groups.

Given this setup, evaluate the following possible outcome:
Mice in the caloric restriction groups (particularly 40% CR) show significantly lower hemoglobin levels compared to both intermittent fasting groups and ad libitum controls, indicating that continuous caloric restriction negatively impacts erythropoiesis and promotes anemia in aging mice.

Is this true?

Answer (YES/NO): NO